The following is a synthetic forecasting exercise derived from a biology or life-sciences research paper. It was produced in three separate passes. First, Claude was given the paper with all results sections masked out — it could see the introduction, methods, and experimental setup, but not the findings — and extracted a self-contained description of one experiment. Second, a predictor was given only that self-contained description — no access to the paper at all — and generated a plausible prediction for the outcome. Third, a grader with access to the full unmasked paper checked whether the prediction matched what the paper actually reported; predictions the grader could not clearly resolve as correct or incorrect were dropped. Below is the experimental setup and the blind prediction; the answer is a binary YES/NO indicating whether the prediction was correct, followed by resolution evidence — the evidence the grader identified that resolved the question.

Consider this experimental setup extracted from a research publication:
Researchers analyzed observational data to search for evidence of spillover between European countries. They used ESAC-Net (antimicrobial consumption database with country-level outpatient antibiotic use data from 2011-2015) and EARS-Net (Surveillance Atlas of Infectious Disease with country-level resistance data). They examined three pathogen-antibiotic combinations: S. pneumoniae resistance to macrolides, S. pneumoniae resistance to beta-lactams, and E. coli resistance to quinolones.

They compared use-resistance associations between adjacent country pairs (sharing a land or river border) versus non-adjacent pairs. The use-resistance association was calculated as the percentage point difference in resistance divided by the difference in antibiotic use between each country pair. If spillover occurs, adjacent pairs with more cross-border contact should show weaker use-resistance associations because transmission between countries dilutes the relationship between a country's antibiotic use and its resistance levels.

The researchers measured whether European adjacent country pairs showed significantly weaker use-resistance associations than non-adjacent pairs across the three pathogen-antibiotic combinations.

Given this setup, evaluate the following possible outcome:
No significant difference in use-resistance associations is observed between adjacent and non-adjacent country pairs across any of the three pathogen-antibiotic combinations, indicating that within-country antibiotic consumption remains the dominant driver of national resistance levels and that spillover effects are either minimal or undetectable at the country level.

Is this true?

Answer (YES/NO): YES